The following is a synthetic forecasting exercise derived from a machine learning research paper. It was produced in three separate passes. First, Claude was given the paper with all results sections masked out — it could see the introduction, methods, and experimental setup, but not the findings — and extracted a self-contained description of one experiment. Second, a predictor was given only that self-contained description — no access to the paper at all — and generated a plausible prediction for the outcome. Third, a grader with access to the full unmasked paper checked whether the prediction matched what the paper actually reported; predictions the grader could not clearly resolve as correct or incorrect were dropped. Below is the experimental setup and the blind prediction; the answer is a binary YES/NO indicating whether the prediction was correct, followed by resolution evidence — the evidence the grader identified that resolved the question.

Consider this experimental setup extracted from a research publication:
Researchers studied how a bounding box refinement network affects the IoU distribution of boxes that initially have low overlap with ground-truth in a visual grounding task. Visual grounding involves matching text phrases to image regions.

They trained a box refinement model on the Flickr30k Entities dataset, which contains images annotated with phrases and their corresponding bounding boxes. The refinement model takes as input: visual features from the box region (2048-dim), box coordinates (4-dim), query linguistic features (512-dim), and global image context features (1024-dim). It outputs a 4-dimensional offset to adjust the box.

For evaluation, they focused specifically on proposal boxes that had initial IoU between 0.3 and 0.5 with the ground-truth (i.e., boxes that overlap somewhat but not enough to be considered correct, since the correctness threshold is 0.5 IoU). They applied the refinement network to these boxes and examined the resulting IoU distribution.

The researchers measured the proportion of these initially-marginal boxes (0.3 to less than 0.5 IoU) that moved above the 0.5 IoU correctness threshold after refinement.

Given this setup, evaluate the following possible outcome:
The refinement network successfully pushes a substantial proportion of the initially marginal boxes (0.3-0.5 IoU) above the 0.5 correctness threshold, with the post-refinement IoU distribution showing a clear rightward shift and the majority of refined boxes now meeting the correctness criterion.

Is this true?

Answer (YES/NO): YES